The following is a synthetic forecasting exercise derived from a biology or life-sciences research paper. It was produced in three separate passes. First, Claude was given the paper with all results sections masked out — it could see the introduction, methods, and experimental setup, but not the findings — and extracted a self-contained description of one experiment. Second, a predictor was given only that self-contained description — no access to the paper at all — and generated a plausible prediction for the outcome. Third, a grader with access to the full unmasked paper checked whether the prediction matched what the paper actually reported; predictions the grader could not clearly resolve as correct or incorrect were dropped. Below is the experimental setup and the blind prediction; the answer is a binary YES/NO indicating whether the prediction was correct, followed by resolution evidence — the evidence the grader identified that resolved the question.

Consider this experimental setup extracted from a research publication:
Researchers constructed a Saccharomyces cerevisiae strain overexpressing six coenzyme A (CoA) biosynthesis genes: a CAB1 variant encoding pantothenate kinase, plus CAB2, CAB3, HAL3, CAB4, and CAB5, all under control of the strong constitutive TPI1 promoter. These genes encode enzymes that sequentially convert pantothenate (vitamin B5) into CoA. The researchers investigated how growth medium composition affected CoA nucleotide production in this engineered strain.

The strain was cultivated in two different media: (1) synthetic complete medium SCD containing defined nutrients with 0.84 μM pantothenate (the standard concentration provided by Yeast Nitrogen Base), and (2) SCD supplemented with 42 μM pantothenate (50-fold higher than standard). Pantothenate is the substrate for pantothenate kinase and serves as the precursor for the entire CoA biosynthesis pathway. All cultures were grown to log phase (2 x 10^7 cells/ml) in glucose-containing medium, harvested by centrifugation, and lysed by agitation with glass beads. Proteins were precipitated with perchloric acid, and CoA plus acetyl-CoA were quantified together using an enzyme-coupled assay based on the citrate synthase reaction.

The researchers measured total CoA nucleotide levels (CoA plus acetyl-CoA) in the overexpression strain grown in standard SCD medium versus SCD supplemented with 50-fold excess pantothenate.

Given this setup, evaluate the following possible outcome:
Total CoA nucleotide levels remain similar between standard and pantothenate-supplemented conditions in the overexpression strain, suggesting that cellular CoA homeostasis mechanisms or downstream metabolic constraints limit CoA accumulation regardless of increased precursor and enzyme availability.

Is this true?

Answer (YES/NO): NO